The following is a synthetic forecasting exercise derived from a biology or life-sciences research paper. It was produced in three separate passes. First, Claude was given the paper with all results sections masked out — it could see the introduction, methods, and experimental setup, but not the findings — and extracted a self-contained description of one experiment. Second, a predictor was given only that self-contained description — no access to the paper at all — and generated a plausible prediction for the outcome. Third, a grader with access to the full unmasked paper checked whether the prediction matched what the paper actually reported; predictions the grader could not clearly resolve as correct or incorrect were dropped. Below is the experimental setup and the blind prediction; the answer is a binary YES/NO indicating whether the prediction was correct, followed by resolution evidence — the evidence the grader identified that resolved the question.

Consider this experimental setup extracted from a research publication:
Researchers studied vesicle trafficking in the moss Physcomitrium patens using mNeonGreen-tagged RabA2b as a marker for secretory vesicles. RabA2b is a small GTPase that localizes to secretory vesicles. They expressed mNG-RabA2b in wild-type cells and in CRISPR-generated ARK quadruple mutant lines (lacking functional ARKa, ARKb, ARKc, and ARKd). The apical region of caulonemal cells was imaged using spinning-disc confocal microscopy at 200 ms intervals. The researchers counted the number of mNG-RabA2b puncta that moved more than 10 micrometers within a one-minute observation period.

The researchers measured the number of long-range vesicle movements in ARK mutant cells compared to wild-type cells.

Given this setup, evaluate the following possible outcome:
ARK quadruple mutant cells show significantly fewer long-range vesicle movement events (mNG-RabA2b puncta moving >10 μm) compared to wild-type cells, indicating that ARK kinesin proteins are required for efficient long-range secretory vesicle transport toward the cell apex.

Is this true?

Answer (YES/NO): NO